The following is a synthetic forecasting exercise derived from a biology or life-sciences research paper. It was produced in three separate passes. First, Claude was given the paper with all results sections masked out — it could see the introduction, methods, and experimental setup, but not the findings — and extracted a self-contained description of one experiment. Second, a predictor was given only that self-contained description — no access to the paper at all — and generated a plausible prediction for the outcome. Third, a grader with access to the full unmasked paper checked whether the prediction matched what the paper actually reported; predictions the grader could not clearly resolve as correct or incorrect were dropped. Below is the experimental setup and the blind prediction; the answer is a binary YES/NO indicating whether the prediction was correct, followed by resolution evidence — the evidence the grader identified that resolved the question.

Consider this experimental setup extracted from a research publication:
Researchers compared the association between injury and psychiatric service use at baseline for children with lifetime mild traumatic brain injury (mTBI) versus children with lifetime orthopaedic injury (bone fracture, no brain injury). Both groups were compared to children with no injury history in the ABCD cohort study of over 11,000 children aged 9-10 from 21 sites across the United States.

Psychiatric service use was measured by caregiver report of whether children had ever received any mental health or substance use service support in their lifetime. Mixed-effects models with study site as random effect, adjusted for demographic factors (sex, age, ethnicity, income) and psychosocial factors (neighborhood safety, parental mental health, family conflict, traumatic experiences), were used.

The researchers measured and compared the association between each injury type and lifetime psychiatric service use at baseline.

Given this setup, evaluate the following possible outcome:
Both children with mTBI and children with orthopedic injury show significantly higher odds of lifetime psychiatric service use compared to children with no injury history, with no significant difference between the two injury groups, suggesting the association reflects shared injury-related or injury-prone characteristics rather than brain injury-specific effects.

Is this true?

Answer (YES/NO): NO